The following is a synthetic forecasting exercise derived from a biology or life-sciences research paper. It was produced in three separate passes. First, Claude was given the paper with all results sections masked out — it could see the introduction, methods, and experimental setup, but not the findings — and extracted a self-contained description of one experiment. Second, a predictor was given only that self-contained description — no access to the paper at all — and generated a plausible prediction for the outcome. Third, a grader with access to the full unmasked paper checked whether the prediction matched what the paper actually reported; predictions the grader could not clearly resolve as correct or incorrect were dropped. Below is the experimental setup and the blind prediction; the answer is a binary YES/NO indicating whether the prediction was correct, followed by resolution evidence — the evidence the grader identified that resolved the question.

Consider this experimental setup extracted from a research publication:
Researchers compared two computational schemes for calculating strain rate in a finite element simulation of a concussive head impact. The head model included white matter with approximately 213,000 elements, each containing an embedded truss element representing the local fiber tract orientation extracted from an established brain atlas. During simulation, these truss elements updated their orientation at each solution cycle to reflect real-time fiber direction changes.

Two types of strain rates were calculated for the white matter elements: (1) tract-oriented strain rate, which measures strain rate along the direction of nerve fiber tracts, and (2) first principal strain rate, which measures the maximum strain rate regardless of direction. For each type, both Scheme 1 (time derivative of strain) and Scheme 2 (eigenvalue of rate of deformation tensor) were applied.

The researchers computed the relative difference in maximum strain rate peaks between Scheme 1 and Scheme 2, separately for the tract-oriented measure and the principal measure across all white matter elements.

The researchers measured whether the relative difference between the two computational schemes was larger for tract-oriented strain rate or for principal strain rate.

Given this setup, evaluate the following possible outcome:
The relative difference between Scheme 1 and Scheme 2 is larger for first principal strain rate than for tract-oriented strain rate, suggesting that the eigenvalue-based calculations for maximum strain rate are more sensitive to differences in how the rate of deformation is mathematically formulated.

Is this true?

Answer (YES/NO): NO